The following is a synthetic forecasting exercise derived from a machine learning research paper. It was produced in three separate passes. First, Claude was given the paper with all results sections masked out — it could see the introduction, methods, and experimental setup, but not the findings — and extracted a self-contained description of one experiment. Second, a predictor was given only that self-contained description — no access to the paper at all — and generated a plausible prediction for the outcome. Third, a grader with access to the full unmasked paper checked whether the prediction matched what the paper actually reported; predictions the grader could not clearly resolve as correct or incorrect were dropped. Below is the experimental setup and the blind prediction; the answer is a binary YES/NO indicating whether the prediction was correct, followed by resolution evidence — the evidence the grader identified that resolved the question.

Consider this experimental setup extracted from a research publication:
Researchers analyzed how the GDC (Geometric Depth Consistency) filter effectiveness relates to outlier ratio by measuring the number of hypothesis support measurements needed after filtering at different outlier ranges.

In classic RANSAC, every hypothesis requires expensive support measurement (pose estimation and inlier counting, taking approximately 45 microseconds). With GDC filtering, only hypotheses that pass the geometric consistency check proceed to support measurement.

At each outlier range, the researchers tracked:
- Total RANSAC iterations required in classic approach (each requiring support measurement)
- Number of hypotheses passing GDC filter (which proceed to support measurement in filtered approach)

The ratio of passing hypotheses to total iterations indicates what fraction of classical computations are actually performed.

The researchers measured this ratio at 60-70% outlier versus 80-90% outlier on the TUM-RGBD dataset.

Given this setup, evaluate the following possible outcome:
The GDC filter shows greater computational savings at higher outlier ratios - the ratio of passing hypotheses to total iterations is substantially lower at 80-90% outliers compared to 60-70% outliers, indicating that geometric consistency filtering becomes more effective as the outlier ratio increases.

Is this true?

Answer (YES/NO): YES